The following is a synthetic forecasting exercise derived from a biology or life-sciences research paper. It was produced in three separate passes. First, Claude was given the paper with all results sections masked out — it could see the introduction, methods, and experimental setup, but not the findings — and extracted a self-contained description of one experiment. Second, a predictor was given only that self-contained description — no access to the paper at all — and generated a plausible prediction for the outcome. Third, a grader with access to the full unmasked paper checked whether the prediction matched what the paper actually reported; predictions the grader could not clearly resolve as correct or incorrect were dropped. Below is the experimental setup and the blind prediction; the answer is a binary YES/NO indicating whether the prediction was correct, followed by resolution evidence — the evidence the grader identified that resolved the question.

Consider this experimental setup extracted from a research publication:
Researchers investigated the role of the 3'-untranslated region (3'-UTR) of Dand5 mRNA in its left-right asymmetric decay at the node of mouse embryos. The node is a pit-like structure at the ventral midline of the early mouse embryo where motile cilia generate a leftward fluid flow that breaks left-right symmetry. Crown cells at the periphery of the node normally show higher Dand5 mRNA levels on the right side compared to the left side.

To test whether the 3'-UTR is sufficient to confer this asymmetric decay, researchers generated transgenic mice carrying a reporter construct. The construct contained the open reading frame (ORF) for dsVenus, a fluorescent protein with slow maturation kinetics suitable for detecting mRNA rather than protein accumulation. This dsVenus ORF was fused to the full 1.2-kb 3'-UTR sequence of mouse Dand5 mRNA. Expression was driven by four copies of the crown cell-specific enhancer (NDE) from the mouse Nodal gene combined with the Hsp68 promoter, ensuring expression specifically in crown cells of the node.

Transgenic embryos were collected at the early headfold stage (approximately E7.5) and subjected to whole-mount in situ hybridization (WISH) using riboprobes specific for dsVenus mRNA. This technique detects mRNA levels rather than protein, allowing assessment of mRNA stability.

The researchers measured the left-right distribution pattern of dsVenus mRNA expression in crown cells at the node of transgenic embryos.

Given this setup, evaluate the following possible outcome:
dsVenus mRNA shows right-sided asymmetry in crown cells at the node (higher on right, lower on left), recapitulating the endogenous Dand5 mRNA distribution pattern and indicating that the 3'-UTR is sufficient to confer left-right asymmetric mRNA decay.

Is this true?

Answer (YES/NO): YES